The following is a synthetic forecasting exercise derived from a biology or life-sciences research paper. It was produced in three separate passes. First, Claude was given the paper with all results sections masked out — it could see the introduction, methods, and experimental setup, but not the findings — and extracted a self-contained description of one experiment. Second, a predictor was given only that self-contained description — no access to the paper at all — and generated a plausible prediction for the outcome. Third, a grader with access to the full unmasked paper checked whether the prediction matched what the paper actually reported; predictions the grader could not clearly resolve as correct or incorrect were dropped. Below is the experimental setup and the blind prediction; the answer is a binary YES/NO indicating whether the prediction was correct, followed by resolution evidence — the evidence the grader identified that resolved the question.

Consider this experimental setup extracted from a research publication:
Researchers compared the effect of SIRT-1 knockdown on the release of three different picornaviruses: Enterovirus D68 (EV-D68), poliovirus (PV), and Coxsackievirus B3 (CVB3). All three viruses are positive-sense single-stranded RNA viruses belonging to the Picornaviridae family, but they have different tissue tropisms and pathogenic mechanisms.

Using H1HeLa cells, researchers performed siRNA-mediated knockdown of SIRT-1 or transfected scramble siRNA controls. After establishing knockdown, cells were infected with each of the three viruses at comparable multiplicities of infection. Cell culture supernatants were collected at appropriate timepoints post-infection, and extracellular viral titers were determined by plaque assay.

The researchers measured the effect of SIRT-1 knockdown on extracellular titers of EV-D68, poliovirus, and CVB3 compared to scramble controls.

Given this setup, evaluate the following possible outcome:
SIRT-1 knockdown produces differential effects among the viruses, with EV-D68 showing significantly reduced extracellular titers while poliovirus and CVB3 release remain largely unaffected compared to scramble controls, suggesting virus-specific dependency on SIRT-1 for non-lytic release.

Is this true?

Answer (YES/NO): NO